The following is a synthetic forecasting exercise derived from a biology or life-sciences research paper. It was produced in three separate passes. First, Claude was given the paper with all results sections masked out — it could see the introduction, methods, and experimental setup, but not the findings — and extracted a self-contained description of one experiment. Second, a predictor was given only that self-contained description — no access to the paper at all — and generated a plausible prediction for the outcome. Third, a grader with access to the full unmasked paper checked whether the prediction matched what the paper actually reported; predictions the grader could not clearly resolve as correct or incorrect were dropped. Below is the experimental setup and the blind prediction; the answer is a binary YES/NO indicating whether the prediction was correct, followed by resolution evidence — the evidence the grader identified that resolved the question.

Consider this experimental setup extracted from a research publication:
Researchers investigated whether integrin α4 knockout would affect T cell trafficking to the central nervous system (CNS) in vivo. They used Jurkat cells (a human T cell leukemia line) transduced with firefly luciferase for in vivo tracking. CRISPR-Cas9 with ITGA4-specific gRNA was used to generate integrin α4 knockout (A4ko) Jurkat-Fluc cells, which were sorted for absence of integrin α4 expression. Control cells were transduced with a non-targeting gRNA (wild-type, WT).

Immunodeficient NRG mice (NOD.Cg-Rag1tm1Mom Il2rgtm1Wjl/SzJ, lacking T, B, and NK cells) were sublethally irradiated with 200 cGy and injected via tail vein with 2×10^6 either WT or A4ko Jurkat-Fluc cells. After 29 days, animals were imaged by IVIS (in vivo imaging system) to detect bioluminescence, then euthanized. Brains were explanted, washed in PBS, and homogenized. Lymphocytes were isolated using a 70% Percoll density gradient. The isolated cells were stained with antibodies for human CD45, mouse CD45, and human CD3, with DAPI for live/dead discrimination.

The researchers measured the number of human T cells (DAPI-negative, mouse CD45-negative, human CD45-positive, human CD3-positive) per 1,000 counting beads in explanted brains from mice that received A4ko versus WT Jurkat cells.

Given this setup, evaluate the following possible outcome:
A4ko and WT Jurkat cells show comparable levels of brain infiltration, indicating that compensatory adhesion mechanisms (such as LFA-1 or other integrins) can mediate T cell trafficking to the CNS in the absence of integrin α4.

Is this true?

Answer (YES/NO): NO